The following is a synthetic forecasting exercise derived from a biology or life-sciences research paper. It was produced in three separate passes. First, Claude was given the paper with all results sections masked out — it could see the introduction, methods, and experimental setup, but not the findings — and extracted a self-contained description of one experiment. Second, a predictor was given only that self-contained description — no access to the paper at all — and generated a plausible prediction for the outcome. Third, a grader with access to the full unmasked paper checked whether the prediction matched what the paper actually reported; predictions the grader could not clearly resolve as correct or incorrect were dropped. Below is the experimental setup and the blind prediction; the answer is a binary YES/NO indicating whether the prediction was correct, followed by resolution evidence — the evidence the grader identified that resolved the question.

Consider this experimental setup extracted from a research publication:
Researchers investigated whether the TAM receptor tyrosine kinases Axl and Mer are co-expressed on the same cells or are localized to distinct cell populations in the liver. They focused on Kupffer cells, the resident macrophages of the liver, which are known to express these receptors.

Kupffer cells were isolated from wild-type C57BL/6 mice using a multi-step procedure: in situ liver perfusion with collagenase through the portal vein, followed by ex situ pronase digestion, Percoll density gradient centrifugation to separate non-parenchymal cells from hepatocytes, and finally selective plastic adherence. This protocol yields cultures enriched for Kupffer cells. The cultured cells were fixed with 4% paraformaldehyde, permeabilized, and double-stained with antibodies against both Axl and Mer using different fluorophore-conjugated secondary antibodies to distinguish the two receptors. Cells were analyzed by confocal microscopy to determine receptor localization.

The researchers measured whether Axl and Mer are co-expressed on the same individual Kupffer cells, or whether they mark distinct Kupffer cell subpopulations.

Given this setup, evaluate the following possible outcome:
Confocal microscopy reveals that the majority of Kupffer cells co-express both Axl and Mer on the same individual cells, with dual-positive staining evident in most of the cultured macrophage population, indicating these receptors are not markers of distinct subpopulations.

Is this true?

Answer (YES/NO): YES